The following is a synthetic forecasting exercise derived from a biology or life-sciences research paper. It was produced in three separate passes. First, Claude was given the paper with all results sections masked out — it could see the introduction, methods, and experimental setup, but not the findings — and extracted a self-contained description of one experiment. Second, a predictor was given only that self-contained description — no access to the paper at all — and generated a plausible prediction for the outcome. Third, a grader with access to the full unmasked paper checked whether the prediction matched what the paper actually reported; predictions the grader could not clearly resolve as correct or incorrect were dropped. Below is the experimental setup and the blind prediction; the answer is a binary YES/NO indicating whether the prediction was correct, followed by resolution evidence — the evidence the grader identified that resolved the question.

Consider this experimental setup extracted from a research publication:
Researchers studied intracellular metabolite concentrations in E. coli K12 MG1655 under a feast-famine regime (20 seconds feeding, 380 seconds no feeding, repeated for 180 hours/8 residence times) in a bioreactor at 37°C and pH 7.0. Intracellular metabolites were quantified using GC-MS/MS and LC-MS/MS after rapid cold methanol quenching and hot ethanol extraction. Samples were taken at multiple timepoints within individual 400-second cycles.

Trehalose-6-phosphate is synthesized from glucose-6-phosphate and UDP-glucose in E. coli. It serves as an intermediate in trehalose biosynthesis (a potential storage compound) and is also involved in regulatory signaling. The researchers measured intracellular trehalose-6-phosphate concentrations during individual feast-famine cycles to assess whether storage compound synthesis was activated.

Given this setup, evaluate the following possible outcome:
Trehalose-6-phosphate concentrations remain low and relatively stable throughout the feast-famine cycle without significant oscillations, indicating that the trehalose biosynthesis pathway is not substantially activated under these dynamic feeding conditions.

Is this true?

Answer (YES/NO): NO